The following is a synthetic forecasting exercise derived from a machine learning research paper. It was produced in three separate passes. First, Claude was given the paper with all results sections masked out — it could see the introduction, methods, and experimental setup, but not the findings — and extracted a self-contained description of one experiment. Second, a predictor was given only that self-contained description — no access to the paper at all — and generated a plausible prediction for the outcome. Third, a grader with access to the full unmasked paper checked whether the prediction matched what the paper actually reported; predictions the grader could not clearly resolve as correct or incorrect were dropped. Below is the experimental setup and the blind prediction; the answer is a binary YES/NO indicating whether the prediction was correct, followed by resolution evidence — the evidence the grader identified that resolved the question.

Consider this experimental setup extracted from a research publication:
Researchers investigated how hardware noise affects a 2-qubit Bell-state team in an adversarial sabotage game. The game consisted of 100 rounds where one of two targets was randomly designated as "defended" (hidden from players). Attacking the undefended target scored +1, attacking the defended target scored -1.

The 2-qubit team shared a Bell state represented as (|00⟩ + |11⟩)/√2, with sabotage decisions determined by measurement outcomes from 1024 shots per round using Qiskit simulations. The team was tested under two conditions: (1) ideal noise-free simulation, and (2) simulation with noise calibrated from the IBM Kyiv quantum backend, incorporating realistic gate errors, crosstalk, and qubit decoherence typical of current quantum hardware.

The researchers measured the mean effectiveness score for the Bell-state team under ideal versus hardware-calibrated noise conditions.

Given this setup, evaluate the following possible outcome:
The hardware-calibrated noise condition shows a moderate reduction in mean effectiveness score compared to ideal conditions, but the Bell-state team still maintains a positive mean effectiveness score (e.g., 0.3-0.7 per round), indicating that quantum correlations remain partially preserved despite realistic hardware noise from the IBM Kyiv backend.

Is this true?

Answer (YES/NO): NO